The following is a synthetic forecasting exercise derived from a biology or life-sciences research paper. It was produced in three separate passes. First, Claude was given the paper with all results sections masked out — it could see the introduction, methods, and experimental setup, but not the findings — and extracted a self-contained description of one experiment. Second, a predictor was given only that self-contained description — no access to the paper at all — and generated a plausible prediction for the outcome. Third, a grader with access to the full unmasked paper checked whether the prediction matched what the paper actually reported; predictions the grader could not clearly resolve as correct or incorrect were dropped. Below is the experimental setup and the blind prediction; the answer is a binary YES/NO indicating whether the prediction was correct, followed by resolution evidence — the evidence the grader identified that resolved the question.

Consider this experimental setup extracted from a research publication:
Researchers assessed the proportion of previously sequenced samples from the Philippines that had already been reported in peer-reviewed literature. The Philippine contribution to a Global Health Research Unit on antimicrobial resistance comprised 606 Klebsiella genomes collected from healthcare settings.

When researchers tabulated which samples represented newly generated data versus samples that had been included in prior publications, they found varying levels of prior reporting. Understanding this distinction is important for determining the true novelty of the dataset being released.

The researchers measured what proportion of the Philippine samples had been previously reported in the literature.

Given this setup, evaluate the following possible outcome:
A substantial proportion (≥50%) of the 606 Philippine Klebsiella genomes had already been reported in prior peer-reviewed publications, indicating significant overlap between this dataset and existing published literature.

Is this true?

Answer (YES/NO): YES